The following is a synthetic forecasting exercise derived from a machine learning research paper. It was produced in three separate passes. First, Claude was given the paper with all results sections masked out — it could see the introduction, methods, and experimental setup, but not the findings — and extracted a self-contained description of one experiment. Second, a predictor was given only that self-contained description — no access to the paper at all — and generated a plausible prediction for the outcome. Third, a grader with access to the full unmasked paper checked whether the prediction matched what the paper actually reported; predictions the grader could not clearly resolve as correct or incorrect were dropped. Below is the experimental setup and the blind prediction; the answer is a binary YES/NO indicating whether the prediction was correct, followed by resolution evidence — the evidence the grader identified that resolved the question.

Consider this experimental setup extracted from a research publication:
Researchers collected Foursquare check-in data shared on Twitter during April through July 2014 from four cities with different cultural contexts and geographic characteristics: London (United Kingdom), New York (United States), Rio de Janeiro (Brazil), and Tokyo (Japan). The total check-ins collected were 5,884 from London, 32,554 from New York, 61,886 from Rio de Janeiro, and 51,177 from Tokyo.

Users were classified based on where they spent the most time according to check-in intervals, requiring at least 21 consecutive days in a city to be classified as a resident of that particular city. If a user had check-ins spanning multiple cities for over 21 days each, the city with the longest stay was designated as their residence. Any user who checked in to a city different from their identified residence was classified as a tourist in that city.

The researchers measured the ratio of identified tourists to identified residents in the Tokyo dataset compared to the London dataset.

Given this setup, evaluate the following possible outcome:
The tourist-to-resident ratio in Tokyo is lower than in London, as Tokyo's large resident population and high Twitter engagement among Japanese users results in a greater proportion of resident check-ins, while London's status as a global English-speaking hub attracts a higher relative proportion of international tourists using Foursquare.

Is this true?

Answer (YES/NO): YES